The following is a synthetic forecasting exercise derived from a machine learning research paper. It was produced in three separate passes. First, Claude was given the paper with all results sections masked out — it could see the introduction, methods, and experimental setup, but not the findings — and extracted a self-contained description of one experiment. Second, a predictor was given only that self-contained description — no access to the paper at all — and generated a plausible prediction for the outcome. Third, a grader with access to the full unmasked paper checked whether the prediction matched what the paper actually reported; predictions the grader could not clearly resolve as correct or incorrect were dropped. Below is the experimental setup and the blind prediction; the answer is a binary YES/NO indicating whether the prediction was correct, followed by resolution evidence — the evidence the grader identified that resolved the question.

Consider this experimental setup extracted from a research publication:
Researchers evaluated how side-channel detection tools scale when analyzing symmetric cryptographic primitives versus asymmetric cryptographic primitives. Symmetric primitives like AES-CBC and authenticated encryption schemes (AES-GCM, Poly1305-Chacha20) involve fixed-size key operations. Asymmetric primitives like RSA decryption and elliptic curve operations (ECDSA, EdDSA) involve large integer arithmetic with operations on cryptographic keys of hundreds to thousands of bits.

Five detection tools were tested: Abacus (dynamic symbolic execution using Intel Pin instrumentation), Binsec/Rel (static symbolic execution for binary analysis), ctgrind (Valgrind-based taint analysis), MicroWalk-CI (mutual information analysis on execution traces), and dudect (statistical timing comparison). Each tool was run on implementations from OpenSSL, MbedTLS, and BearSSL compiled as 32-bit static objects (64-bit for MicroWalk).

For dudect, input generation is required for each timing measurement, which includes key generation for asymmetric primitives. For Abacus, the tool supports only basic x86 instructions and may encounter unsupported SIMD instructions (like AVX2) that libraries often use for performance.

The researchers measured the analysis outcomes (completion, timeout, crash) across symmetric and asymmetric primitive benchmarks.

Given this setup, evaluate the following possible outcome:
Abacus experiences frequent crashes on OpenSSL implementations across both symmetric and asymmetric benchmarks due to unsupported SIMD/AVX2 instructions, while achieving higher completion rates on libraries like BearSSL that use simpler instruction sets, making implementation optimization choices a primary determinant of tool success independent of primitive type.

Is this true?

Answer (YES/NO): NO